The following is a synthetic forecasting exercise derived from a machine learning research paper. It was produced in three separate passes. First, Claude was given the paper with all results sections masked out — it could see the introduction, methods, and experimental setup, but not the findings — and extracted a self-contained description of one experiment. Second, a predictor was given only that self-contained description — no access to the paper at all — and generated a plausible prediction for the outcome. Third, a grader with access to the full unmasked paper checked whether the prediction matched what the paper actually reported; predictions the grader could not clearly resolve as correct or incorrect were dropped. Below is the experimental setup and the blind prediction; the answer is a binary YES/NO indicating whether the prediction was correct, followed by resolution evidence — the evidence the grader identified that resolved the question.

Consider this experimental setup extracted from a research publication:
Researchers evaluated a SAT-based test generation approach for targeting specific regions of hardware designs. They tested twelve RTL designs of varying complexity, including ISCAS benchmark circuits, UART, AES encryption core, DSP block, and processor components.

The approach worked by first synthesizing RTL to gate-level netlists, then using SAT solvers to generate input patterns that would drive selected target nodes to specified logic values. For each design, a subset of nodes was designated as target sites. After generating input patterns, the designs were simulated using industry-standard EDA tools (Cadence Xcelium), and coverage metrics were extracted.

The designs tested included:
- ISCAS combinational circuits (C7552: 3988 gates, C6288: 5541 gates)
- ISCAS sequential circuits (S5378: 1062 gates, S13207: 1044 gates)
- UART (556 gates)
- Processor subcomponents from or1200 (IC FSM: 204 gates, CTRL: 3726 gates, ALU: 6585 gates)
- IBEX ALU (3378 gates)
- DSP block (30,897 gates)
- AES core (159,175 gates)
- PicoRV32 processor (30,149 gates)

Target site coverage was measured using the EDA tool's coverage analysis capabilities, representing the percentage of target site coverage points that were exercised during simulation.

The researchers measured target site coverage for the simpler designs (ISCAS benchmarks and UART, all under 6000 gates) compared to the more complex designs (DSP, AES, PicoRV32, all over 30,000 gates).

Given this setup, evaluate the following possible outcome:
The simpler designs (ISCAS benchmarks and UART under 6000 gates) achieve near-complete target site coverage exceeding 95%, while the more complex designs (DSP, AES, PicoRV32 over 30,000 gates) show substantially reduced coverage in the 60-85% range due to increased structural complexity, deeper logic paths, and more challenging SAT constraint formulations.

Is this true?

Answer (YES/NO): YES